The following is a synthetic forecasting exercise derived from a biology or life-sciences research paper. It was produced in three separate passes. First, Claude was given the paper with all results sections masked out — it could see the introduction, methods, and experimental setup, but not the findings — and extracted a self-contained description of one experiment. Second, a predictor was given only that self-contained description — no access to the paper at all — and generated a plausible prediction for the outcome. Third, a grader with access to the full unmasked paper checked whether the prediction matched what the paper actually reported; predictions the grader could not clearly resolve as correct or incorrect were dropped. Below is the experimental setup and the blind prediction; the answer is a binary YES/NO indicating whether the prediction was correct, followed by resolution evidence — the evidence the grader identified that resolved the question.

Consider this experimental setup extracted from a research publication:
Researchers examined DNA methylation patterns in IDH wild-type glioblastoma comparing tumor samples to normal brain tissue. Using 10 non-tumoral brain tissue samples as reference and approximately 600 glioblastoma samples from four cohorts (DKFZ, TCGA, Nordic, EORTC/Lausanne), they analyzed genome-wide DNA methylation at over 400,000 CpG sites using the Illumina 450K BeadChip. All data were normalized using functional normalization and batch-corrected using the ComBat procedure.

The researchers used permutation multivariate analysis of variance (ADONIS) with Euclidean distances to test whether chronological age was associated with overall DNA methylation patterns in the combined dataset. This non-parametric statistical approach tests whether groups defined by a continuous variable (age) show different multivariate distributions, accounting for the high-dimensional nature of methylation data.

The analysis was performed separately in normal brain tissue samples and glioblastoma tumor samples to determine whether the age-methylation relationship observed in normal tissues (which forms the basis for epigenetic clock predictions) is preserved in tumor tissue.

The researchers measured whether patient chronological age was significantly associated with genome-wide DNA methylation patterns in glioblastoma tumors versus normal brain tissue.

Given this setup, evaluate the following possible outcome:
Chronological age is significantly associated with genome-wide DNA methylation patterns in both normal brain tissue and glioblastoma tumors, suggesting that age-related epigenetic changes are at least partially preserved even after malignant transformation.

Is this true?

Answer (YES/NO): NO